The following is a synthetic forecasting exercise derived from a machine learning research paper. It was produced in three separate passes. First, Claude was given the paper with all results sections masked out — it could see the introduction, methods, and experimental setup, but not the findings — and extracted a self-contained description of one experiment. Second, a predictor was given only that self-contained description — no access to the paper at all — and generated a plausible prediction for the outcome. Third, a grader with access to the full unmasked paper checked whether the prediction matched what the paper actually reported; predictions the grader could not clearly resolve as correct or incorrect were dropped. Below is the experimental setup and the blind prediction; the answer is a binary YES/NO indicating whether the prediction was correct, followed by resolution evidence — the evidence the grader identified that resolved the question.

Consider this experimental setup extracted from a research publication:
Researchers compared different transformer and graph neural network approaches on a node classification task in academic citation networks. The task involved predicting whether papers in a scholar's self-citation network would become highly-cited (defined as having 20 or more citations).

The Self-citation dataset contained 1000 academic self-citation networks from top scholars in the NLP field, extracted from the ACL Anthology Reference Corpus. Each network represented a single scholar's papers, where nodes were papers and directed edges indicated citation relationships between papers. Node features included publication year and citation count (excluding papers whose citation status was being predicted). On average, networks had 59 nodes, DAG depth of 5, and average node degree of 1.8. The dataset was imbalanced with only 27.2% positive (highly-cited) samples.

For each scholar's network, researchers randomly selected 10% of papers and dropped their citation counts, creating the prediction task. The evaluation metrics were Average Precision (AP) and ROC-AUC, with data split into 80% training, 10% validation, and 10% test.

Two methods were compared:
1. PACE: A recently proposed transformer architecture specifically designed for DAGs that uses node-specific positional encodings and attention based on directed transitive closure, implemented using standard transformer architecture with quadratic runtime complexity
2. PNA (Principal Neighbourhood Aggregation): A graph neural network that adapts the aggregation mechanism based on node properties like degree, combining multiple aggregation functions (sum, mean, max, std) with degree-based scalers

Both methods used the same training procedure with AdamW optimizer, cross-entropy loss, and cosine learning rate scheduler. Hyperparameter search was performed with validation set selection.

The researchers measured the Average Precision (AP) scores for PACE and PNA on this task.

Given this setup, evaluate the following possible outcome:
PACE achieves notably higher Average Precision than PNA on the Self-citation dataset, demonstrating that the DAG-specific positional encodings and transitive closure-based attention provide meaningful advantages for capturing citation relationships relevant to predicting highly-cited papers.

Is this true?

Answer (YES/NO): NO